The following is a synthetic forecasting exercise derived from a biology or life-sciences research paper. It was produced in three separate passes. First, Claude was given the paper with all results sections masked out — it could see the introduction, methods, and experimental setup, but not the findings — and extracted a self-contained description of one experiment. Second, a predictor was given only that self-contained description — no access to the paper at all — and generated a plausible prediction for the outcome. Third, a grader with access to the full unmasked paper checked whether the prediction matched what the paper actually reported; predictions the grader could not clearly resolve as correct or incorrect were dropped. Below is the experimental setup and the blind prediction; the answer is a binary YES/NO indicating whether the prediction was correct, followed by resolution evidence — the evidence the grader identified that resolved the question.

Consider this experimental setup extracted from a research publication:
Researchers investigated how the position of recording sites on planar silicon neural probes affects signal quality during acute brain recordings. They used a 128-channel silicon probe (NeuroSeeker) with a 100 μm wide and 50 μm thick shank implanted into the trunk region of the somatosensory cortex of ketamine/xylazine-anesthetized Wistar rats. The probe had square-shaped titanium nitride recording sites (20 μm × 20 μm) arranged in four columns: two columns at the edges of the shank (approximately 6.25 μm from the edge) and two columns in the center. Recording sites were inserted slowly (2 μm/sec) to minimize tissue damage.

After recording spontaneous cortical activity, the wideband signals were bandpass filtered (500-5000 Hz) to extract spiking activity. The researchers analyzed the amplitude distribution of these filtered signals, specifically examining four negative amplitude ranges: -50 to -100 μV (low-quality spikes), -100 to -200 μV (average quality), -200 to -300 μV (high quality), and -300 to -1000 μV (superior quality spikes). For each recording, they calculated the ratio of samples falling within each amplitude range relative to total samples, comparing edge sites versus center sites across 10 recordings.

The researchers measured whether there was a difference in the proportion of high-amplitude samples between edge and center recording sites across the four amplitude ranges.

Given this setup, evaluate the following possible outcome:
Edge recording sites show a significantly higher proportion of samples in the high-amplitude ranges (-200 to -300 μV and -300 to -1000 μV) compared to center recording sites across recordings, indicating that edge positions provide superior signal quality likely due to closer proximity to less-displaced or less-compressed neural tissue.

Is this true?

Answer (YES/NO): YES